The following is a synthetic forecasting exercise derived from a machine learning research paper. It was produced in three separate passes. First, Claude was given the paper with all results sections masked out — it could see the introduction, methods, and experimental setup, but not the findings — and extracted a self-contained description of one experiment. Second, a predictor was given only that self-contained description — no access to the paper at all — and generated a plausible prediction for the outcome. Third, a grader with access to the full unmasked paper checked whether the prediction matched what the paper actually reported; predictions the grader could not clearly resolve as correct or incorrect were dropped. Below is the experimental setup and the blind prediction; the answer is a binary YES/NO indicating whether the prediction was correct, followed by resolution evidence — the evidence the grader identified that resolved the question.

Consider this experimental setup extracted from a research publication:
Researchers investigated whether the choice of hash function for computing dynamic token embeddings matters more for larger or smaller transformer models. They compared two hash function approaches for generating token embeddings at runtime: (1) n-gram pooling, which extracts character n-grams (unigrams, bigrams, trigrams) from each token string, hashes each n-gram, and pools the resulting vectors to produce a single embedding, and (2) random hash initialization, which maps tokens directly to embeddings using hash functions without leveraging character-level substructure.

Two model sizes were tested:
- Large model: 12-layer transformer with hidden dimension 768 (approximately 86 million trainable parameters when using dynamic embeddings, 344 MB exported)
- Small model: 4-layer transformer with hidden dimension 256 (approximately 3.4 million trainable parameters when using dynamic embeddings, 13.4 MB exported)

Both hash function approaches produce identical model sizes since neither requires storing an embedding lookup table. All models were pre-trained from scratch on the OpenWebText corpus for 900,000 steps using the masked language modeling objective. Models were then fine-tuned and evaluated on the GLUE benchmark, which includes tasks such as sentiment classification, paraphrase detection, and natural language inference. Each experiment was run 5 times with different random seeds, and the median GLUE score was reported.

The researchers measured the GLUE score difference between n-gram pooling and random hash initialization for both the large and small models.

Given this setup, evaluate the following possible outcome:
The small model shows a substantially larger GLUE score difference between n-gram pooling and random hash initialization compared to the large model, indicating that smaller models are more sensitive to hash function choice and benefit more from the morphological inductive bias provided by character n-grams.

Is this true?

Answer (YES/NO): YES